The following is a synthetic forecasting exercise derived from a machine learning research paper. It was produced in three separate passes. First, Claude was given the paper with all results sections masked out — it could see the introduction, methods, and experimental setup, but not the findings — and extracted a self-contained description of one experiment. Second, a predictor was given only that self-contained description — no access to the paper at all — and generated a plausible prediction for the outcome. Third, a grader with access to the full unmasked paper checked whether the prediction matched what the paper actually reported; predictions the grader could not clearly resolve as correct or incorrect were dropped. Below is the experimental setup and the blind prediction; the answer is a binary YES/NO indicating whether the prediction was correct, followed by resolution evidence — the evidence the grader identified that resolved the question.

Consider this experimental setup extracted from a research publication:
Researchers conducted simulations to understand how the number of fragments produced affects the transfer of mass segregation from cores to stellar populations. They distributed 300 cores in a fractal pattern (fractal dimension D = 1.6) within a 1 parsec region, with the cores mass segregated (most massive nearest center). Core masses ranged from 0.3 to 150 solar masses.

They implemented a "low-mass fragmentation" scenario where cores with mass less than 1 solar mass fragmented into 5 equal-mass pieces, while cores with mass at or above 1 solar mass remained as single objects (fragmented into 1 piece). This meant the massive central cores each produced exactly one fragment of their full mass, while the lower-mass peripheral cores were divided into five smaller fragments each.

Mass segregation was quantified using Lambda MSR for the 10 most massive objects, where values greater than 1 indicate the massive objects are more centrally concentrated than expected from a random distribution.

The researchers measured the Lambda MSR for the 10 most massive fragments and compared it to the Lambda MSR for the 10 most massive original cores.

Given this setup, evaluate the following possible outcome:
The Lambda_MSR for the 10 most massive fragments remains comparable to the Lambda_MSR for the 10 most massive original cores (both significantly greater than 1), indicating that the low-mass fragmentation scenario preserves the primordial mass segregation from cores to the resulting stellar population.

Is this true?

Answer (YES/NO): YES